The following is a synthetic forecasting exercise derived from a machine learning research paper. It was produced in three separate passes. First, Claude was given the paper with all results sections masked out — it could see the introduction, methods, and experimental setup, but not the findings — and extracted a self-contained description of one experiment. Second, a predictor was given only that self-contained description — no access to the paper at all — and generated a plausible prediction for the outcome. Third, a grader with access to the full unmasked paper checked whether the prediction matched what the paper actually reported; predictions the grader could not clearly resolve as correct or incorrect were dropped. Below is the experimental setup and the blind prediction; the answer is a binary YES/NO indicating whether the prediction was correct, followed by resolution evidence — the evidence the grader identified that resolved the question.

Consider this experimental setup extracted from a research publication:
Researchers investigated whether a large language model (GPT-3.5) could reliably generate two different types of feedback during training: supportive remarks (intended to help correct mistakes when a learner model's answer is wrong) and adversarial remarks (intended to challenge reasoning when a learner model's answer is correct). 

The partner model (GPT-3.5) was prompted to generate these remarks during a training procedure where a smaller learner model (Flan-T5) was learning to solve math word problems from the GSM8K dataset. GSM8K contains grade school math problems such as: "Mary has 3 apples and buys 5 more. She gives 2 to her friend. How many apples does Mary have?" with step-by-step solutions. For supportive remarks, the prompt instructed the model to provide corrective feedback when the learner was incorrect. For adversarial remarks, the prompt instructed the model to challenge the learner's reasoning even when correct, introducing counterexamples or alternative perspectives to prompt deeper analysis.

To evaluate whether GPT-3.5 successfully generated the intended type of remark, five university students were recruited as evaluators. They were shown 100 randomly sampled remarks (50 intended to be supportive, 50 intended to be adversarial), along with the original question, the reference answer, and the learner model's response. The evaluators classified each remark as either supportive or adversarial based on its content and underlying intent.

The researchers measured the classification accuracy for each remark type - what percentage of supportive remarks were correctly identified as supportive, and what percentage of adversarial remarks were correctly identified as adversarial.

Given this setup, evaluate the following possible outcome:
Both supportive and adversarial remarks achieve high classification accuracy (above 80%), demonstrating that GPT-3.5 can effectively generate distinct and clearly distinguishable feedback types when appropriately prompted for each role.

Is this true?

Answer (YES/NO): YES